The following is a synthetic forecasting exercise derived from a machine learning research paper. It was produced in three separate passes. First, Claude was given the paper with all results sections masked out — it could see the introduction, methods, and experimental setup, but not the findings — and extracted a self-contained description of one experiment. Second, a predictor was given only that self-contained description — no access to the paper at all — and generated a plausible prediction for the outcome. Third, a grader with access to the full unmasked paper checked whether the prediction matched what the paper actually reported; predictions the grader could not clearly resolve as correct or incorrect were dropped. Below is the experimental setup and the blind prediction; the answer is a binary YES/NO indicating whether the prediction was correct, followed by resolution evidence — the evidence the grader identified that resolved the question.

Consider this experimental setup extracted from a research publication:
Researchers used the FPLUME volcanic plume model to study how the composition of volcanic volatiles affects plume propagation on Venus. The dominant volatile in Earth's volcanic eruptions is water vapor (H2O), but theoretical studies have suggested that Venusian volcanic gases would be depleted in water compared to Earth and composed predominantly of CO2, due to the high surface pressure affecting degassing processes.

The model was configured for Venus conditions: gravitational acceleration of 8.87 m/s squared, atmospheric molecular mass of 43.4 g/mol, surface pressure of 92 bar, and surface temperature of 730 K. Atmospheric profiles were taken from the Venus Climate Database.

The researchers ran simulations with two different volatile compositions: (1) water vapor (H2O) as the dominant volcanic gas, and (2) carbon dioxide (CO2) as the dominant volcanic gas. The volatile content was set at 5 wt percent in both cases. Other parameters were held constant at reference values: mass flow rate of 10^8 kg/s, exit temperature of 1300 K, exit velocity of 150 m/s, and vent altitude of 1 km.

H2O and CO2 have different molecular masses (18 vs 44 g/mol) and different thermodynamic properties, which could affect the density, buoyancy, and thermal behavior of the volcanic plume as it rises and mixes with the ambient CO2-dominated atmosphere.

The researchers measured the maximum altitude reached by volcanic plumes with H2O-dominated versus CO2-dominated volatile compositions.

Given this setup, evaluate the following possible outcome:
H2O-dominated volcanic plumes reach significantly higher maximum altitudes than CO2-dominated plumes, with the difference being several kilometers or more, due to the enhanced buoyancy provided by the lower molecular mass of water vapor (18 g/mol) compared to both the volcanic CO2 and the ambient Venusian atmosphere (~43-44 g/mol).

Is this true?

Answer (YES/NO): NO